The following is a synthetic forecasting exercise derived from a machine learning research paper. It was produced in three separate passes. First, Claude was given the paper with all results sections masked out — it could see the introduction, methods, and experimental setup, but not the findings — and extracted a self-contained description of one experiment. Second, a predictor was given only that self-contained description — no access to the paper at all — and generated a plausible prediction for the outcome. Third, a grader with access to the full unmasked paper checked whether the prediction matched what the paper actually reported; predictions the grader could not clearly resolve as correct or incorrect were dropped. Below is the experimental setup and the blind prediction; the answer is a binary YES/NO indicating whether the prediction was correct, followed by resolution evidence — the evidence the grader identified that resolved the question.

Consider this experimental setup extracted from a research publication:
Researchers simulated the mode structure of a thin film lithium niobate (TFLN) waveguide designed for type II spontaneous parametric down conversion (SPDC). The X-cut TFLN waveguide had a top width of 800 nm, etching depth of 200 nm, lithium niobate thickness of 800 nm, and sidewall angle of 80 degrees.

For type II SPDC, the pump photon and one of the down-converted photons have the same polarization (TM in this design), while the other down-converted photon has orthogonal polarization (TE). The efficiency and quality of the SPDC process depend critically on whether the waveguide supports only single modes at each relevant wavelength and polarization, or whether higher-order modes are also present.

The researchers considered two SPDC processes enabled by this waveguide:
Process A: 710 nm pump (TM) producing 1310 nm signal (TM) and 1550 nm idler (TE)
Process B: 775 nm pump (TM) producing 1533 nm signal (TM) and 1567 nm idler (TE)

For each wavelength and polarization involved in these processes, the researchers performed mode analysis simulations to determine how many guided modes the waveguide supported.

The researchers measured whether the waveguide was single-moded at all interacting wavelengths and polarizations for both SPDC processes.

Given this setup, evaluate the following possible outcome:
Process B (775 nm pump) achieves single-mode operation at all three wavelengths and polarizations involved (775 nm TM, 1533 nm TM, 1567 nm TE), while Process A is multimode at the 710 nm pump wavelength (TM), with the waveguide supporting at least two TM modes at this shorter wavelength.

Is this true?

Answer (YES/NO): NO